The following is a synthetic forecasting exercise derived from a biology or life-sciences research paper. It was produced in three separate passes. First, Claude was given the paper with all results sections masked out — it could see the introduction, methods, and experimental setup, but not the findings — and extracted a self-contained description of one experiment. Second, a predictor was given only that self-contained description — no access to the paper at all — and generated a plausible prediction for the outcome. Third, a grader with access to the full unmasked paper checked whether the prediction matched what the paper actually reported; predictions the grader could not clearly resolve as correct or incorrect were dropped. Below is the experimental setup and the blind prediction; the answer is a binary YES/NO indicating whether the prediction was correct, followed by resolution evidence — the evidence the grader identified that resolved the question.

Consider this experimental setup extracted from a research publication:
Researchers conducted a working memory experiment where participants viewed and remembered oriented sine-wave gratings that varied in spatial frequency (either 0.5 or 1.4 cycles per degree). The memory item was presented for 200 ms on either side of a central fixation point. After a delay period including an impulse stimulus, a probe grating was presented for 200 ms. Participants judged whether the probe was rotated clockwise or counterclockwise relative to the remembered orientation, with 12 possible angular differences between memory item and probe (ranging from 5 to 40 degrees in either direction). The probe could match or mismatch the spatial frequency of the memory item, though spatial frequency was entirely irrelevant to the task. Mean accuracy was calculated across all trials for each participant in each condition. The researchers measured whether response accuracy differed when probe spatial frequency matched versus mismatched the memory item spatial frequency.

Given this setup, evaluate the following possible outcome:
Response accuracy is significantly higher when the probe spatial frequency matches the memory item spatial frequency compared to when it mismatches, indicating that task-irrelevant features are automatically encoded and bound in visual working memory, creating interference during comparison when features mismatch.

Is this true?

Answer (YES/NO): NO